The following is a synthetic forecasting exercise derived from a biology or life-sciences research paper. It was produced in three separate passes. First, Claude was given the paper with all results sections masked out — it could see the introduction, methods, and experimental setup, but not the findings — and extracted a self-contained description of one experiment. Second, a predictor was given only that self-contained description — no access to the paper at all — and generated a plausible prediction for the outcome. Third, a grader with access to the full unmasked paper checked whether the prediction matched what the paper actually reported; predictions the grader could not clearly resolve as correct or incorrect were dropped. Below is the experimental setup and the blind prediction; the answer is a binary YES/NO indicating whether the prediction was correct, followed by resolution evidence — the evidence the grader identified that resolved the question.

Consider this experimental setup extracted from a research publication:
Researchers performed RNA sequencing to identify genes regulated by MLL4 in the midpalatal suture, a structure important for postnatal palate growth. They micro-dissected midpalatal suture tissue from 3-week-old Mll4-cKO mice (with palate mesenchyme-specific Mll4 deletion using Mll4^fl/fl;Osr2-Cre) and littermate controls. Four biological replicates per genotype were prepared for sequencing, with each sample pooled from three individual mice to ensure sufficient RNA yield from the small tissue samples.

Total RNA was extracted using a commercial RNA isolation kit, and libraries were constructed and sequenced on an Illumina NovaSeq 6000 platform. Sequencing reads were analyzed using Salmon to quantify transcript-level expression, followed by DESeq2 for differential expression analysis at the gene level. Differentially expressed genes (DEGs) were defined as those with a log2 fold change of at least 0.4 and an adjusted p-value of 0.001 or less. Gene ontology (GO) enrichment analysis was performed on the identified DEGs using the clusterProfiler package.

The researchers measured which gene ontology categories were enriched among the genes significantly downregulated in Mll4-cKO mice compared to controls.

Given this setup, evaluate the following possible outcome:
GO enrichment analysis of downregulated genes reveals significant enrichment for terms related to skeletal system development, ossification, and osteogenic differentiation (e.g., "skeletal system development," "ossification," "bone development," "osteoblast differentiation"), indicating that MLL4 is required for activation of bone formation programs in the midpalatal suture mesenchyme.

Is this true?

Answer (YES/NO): NO